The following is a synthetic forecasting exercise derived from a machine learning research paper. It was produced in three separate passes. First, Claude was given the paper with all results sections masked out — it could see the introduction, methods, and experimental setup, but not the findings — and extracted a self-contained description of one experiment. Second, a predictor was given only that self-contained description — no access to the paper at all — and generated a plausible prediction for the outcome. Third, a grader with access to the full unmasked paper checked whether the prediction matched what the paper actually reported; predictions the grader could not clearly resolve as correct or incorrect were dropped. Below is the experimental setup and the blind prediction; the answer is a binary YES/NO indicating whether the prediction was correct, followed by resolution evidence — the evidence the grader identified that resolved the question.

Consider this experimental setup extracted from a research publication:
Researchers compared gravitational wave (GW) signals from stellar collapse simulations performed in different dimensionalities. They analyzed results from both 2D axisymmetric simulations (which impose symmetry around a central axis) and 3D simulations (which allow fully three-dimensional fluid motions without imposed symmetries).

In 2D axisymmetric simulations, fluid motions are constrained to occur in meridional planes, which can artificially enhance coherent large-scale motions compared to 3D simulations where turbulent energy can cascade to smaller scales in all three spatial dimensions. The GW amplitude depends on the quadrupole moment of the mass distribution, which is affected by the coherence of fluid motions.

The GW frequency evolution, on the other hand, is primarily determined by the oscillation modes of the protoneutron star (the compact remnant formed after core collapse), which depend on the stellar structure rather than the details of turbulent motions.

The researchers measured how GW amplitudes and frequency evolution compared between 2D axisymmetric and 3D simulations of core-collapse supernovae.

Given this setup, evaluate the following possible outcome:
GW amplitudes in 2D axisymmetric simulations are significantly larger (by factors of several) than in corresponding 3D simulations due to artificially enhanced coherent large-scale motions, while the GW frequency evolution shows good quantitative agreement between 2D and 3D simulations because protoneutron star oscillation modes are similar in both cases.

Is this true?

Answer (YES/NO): YES